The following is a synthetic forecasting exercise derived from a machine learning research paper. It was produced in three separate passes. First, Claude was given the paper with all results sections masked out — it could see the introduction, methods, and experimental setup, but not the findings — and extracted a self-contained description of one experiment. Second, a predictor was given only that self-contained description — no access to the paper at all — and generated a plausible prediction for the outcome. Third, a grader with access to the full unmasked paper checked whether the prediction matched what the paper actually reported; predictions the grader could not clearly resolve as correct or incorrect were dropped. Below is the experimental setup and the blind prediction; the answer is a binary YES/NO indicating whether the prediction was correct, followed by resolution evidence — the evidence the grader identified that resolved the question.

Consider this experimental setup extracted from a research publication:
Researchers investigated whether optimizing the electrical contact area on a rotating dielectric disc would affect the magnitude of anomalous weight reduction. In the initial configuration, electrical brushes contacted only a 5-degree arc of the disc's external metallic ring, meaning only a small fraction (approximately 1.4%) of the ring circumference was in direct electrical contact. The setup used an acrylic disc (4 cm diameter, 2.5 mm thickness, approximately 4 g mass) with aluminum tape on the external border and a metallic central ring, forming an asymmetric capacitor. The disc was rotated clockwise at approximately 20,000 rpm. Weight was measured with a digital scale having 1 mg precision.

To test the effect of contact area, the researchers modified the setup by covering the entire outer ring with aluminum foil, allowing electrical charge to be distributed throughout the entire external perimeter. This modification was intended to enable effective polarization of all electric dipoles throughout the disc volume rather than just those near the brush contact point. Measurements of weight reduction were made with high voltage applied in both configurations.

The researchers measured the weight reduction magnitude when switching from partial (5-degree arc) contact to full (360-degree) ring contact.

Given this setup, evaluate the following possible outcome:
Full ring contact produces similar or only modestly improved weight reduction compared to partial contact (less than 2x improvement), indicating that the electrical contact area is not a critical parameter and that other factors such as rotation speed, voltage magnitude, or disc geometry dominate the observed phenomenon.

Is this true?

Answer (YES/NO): NO